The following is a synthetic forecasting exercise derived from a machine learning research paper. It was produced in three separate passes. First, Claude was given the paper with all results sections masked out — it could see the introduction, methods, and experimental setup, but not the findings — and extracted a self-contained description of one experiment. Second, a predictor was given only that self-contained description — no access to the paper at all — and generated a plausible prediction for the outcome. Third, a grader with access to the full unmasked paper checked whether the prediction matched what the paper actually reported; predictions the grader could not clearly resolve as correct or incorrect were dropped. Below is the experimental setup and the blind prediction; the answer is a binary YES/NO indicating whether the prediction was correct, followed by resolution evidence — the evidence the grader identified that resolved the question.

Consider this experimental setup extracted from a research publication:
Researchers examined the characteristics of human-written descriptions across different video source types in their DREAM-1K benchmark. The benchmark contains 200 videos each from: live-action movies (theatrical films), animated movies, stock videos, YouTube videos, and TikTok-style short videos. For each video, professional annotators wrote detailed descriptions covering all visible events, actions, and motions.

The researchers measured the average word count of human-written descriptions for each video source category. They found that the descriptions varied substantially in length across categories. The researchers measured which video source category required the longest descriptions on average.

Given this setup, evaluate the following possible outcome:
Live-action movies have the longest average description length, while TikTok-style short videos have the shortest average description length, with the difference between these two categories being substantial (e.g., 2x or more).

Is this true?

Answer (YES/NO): NO